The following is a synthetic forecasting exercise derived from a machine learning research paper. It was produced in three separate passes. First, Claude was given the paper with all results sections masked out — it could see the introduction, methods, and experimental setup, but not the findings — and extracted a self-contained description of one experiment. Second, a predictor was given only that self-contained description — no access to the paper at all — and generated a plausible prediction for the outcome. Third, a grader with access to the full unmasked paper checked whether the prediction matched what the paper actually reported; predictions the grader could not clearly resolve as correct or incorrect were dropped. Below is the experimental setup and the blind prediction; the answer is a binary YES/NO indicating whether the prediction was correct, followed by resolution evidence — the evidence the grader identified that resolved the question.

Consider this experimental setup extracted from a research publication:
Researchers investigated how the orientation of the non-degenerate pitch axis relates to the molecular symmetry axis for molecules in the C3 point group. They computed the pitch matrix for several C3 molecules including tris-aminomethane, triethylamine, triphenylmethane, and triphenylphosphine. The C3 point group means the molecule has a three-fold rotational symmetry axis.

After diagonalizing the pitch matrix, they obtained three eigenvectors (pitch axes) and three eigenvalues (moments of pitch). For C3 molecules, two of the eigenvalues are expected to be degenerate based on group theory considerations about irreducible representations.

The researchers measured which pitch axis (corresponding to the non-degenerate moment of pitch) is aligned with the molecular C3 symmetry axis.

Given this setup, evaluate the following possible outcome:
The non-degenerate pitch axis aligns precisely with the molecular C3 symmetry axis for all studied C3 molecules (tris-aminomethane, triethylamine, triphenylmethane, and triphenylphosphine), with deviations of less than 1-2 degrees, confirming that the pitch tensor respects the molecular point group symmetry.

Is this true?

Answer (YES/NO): NO